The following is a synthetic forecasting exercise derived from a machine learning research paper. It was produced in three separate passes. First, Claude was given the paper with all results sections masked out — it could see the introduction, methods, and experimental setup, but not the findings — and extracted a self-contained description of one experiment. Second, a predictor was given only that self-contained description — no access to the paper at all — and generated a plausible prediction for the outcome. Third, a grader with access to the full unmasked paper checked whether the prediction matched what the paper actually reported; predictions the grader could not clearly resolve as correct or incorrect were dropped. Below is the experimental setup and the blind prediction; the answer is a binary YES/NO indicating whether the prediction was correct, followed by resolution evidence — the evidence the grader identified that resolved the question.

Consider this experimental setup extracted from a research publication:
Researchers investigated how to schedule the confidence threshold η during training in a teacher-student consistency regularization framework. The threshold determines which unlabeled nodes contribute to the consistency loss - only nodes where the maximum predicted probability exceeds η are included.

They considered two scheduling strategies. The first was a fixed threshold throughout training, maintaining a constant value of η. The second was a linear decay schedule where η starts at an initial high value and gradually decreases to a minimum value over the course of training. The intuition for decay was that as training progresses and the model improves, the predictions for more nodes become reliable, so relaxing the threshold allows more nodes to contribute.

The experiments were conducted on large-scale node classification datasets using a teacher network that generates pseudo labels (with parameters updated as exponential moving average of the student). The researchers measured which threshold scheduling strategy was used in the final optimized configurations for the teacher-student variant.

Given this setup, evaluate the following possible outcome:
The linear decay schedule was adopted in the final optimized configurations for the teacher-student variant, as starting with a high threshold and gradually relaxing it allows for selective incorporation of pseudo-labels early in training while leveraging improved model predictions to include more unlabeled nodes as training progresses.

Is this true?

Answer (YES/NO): YES